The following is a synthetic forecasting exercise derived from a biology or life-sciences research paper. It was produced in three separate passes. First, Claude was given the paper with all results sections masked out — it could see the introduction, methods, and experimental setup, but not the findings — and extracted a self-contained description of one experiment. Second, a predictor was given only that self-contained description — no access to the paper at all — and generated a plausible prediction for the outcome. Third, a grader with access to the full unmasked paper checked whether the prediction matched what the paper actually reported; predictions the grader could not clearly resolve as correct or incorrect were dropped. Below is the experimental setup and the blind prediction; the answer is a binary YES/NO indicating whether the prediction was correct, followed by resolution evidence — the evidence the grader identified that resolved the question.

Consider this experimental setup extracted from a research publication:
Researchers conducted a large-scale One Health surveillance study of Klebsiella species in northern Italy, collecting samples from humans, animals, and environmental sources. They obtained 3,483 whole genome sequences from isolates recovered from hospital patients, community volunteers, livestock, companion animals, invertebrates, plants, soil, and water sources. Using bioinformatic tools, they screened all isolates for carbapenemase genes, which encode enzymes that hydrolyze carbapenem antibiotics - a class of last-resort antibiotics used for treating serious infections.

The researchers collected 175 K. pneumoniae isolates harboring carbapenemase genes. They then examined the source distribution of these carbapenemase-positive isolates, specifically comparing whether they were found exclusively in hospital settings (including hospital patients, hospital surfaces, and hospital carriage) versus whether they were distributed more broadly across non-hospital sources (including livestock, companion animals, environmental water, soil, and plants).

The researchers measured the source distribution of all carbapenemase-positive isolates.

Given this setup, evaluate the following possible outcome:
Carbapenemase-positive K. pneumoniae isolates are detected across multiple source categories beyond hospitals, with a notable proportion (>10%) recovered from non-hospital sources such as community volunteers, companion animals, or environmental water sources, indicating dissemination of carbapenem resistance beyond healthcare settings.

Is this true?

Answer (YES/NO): NO